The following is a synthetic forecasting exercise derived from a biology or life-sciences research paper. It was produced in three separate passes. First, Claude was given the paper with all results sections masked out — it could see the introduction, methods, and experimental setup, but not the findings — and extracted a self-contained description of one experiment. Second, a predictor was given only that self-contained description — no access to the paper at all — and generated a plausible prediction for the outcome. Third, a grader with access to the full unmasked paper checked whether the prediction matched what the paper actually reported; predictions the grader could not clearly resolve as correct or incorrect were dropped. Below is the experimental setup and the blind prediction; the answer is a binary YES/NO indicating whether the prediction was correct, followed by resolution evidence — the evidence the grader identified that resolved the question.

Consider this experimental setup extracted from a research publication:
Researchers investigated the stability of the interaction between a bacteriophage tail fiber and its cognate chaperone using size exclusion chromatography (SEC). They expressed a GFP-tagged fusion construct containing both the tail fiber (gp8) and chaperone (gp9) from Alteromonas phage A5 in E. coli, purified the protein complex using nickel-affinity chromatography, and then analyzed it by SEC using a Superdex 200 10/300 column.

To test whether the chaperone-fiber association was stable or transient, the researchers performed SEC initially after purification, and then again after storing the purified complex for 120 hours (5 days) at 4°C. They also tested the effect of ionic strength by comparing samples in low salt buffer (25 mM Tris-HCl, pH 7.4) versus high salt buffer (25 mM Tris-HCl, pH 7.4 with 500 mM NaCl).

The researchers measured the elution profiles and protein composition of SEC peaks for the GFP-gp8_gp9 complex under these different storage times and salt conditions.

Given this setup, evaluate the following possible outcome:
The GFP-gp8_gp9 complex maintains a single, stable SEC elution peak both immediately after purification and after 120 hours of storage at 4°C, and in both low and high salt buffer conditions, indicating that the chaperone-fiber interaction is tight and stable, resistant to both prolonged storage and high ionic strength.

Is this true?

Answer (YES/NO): NO